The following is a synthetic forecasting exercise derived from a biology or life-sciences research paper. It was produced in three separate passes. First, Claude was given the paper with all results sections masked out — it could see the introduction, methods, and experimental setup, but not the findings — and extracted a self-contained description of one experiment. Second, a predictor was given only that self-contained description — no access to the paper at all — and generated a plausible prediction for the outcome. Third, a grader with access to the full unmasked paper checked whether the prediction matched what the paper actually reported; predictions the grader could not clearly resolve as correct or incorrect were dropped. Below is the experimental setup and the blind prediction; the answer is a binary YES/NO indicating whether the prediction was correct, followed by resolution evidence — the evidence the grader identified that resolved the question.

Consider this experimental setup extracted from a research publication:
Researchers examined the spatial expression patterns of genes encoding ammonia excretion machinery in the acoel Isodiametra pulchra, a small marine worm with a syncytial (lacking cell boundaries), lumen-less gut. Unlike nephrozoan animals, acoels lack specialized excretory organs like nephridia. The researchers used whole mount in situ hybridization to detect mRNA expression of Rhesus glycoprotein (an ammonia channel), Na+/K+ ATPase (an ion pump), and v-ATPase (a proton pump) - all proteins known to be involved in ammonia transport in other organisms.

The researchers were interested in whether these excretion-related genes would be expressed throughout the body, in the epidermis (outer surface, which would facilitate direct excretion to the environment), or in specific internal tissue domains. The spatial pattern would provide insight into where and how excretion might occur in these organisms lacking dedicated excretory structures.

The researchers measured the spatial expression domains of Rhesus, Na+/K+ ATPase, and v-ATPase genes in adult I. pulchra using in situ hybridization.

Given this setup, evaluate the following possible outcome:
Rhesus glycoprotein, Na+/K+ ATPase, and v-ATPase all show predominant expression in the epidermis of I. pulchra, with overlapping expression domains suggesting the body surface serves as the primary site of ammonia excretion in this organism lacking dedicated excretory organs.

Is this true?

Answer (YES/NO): NO